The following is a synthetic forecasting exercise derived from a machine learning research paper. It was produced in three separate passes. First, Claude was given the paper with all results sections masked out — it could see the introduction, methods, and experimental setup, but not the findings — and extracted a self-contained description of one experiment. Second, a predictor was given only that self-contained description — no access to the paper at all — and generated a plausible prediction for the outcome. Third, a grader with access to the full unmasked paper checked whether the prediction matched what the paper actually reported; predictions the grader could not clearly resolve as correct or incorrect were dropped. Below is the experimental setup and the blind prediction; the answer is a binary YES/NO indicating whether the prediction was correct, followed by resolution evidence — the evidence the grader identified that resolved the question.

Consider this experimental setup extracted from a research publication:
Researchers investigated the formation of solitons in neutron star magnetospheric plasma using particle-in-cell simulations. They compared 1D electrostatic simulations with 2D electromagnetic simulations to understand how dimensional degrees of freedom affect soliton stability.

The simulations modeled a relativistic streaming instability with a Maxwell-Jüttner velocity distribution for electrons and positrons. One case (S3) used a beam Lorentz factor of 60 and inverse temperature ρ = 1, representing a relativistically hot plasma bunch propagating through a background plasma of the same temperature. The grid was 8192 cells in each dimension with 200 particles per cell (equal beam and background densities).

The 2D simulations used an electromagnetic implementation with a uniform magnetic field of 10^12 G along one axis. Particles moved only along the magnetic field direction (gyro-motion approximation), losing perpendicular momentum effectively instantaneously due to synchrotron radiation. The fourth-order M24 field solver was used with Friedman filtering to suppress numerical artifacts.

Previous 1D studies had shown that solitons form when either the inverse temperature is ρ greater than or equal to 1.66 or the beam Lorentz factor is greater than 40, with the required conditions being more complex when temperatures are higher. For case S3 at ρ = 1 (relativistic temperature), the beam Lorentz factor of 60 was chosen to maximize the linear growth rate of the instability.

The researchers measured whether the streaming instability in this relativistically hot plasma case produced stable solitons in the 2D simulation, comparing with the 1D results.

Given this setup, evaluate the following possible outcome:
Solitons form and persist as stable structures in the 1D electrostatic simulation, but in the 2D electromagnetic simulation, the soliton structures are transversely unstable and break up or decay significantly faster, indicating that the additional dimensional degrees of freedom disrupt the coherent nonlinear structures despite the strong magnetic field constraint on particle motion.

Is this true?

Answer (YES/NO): NO